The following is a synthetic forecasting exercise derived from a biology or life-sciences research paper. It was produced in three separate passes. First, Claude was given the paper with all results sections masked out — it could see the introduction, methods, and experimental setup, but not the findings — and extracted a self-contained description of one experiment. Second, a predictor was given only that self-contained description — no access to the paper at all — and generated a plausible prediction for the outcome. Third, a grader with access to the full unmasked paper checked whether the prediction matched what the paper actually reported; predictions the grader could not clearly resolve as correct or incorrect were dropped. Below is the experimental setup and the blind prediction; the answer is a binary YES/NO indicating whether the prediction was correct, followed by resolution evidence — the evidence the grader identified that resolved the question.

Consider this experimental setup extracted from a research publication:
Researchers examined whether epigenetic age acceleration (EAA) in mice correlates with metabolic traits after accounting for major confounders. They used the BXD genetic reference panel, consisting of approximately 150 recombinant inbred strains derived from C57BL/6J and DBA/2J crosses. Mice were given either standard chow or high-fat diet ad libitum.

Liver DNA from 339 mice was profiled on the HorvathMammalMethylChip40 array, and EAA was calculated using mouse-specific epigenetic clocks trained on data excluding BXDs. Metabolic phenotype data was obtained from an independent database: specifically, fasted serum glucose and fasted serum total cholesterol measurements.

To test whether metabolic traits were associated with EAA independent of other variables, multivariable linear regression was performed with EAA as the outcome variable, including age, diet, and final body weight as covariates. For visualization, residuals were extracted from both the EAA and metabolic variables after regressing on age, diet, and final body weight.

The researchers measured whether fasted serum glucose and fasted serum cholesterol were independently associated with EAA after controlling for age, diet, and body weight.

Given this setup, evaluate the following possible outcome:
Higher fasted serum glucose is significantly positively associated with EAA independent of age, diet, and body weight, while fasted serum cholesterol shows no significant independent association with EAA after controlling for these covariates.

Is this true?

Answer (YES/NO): NO